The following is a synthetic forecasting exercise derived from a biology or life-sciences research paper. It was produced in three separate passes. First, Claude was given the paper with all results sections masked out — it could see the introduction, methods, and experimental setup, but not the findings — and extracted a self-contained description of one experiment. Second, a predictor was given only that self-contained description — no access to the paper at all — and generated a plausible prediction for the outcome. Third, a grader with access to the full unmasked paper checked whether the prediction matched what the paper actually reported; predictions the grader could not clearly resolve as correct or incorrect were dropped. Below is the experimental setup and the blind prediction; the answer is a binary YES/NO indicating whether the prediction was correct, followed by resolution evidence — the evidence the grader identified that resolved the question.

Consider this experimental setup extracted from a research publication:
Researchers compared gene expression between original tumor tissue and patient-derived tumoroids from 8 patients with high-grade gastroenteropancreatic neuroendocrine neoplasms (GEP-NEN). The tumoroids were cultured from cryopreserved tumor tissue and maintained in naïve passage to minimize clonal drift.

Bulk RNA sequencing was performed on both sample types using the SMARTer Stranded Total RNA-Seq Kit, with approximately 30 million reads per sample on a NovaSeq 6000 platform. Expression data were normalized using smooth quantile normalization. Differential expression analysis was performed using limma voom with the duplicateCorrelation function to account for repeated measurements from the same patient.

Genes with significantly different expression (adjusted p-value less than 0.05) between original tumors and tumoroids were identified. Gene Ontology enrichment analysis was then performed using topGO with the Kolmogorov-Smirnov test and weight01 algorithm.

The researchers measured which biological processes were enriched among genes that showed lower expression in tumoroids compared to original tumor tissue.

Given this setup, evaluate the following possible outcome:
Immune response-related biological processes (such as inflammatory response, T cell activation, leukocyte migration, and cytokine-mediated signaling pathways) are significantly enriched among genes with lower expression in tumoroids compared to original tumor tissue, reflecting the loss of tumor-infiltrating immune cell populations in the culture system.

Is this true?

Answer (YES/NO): YES